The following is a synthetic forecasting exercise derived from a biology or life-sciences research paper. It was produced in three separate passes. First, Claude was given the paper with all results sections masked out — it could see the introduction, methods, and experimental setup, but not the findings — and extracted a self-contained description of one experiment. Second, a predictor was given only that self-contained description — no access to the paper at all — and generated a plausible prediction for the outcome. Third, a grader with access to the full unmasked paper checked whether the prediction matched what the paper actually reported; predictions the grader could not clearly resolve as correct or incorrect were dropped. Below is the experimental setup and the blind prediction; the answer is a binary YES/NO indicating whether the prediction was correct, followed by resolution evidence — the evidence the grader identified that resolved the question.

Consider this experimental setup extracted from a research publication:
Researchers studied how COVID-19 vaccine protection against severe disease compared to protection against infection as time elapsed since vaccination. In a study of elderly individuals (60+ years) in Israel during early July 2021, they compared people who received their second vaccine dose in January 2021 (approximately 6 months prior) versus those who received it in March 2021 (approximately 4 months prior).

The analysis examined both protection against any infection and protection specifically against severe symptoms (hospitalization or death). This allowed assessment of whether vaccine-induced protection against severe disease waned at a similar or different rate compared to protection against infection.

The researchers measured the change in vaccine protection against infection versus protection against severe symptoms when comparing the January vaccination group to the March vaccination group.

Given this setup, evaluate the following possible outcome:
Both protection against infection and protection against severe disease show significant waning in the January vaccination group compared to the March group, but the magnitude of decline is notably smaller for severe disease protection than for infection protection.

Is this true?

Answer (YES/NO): NO